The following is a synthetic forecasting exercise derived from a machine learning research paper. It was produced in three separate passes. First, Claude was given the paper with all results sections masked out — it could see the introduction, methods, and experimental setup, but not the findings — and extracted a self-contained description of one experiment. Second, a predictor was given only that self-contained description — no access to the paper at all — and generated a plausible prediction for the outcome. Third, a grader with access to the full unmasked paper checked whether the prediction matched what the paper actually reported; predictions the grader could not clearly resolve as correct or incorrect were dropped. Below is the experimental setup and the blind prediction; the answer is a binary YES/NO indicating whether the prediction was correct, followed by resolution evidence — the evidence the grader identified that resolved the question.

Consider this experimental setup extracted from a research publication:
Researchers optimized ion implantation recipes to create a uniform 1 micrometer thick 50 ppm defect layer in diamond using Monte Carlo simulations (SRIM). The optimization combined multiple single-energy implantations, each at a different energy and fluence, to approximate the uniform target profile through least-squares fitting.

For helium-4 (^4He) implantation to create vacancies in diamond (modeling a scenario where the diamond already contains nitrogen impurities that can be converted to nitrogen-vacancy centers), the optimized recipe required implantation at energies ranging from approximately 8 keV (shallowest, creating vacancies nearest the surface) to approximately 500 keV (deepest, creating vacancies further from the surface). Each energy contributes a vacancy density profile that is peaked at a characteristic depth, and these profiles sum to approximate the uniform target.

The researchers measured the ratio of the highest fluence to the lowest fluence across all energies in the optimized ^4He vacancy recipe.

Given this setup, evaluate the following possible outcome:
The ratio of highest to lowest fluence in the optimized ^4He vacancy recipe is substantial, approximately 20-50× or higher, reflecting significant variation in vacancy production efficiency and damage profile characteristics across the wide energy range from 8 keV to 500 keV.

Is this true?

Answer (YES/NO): NO